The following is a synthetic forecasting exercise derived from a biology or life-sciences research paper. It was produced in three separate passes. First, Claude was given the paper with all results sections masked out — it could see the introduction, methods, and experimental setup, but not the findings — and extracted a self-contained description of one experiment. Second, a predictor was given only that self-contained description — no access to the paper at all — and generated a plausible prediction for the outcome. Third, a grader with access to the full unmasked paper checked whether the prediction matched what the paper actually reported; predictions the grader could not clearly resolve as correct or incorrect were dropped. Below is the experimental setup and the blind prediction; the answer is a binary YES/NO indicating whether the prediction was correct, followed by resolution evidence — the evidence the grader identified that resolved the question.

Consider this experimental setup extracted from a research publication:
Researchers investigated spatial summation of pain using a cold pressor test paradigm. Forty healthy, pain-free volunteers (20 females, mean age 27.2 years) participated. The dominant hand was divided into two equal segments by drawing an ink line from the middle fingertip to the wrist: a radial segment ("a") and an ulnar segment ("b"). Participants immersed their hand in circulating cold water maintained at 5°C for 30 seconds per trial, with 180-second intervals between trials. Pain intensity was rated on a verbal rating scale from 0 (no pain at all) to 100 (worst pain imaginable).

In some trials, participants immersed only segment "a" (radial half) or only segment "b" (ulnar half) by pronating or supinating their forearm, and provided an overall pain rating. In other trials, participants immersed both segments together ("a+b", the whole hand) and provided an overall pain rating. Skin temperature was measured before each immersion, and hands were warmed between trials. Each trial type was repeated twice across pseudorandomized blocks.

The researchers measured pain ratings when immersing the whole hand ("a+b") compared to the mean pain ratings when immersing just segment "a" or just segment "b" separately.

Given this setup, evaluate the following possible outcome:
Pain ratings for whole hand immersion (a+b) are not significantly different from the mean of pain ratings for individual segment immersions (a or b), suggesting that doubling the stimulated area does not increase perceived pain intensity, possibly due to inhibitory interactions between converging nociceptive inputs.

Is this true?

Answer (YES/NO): NO